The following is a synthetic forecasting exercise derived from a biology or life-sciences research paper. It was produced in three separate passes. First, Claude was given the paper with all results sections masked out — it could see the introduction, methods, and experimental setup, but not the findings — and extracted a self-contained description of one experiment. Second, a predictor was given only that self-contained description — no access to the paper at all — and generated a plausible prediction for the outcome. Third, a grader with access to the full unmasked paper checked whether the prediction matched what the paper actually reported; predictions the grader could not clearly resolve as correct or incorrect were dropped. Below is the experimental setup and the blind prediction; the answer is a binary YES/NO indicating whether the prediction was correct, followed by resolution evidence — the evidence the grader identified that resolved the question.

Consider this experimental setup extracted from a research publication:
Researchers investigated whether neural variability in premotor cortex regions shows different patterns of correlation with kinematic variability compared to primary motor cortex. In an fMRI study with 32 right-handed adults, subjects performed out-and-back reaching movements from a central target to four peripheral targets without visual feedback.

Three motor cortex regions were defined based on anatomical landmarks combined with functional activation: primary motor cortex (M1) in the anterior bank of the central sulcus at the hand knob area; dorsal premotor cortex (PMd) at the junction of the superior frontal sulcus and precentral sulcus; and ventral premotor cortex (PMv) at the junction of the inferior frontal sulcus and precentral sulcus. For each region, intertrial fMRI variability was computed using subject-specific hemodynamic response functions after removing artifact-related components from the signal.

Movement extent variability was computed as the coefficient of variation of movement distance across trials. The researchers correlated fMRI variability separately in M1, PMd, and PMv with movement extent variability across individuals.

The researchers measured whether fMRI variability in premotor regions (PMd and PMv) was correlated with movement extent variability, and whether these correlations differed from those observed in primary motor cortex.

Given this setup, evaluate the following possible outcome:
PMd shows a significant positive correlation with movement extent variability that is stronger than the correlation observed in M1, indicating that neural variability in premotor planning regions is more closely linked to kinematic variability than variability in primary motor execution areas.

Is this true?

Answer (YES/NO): NO